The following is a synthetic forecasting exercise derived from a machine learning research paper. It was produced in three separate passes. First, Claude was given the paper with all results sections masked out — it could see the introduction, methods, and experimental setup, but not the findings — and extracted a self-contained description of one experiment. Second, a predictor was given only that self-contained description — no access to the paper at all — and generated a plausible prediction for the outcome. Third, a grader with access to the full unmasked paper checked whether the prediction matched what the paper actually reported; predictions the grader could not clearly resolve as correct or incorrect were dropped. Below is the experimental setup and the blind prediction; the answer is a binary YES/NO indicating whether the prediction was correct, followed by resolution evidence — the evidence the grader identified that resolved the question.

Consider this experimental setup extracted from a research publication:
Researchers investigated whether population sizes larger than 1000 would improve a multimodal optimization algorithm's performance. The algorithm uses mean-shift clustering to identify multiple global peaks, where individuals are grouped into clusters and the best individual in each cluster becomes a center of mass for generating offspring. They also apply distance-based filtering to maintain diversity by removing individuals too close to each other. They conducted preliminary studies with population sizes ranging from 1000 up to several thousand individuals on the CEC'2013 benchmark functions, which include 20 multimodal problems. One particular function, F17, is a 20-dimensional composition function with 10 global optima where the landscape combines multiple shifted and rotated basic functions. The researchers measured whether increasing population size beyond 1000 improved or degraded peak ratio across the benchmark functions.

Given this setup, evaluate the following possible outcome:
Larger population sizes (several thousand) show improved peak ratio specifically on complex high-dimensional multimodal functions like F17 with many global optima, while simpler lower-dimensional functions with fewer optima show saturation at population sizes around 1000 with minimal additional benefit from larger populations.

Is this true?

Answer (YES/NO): NO